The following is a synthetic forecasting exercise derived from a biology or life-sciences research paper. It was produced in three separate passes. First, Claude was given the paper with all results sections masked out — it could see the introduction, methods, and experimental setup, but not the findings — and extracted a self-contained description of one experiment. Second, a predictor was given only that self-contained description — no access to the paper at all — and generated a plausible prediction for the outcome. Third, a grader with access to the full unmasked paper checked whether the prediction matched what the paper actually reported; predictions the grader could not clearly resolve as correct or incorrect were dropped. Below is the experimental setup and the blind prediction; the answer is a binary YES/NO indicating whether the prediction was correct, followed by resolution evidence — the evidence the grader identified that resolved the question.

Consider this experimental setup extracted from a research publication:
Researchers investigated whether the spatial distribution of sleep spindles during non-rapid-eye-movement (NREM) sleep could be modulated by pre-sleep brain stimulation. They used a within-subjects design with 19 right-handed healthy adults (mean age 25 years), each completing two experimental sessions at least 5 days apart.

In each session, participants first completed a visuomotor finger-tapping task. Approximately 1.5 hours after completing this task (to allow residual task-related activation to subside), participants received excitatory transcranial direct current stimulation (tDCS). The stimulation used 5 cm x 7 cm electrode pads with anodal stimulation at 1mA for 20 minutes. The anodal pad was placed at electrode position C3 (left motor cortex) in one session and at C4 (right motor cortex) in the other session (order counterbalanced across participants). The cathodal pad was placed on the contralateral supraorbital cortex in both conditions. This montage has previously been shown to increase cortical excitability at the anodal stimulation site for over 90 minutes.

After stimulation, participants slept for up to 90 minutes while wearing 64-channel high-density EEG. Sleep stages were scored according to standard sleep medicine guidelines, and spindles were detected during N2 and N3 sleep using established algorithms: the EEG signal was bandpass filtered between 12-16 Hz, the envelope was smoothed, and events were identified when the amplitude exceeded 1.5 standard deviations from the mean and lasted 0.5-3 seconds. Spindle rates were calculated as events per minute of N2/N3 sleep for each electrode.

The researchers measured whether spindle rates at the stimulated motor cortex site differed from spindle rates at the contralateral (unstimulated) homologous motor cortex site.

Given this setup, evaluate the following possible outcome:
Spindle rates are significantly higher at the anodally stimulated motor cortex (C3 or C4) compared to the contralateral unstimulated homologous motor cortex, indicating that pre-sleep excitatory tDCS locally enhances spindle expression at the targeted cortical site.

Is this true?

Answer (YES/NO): YES